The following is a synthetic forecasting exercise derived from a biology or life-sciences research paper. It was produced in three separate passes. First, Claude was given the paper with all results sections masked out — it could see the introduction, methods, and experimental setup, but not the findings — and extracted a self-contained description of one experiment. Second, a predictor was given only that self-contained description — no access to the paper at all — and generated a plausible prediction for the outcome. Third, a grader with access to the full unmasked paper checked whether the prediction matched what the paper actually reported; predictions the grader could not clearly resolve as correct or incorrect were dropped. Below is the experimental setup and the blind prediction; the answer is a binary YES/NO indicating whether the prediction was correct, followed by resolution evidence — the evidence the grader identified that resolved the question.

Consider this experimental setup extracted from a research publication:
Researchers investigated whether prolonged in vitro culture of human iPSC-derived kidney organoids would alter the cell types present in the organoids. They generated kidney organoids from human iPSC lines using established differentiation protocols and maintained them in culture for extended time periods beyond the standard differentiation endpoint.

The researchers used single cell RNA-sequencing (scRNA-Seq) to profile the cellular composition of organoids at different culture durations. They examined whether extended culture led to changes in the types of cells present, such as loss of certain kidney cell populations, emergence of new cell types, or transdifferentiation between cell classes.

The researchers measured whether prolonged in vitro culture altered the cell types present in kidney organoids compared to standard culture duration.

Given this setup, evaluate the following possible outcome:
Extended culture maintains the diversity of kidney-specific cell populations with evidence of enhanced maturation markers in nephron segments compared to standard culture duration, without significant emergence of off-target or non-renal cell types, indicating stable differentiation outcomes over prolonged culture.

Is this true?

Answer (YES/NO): NO